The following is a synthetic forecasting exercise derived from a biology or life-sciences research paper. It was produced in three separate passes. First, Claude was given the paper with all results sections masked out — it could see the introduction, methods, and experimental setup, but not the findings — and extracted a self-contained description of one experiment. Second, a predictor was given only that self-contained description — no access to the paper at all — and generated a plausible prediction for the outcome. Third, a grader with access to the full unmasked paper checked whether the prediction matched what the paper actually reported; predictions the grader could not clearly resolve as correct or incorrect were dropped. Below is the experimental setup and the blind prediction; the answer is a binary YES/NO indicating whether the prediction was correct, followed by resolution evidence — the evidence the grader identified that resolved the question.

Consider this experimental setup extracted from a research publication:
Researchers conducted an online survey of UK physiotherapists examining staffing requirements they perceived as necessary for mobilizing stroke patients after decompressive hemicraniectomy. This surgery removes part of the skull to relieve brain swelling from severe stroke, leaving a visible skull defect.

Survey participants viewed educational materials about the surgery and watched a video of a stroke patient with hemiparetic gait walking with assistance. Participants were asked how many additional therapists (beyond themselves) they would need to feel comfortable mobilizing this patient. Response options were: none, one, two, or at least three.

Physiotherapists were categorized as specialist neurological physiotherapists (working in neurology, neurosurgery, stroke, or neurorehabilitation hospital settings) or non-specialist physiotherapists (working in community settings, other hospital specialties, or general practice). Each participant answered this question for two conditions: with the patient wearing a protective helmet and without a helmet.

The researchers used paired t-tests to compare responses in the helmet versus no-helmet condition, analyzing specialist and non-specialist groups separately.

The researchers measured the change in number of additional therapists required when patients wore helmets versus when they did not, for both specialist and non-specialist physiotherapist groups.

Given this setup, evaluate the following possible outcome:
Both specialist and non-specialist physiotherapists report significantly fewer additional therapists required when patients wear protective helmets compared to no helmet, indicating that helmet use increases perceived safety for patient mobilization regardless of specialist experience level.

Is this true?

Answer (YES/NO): YES